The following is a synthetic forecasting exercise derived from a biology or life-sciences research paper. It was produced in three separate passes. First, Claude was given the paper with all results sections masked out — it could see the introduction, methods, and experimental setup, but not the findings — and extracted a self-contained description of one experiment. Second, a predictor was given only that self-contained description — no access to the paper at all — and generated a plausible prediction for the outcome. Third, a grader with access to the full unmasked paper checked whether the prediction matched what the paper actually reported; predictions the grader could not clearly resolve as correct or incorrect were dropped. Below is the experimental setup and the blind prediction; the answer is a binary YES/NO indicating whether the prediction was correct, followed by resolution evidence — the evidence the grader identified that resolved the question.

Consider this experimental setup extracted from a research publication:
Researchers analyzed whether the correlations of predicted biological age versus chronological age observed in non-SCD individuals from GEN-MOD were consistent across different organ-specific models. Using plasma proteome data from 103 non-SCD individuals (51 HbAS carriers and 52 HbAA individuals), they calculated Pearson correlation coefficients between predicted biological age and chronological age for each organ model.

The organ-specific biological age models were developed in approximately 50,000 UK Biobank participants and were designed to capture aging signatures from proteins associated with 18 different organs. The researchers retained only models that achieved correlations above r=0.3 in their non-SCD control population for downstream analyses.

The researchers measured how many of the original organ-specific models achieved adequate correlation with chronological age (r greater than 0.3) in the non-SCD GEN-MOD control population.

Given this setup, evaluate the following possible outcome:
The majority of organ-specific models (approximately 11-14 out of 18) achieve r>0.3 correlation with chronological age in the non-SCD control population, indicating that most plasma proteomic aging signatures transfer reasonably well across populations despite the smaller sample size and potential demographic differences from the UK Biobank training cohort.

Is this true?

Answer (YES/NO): NO